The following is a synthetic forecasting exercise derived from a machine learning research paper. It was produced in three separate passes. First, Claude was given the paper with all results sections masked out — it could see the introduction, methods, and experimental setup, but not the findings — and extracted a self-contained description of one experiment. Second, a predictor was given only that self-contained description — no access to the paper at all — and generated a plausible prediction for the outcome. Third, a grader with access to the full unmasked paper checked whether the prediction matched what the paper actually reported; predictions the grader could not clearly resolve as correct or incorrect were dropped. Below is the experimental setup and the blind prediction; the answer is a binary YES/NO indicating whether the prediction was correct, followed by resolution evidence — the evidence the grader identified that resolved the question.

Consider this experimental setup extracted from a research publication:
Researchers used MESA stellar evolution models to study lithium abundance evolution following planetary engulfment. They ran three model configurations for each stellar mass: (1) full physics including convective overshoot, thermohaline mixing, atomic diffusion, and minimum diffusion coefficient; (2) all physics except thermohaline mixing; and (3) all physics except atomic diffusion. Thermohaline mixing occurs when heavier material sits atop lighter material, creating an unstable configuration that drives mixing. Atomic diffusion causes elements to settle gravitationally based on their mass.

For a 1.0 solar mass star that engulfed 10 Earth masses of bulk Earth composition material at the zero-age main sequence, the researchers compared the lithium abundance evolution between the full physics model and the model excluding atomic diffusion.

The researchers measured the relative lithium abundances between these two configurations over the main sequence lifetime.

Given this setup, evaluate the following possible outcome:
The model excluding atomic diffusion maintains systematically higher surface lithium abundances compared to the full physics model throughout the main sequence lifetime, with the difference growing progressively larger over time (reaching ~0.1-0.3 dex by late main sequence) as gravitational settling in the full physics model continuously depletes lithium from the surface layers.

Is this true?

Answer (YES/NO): NO